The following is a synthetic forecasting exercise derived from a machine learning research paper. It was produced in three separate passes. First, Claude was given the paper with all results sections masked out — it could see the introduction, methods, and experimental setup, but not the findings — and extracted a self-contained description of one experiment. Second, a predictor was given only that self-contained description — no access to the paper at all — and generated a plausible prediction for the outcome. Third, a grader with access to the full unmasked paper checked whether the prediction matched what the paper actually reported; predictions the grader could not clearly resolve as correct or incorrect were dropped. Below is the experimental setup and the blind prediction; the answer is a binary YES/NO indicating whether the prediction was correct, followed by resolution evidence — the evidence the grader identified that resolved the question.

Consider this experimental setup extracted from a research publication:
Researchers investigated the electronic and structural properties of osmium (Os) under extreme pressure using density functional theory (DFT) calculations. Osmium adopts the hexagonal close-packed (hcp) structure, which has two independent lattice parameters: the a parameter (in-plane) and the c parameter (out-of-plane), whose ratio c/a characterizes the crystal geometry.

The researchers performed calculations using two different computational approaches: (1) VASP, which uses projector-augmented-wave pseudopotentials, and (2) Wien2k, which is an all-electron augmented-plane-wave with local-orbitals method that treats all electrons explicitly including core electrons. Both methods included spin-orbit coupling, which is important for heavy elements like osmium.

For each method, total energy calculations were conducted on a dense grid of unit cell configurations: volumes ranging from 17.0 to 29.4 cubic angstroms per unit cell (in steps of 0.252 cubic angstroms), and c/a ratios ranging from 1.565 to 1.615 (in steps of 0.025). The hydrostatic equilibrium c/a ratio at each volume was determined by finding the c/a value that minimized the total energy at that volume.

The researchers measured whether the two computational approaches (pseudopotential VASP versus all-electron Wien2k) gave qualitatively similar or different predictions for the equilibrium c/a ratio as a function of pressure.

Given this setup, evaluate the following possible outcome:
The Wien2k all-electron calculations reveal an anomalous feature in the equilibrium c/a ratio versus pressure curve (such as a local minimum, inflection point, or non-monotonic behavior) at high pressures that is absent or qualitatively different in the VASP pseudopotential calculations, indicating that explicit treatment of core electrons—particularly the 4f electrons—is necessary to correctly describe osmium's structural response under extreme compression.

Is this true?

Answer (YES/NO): NO